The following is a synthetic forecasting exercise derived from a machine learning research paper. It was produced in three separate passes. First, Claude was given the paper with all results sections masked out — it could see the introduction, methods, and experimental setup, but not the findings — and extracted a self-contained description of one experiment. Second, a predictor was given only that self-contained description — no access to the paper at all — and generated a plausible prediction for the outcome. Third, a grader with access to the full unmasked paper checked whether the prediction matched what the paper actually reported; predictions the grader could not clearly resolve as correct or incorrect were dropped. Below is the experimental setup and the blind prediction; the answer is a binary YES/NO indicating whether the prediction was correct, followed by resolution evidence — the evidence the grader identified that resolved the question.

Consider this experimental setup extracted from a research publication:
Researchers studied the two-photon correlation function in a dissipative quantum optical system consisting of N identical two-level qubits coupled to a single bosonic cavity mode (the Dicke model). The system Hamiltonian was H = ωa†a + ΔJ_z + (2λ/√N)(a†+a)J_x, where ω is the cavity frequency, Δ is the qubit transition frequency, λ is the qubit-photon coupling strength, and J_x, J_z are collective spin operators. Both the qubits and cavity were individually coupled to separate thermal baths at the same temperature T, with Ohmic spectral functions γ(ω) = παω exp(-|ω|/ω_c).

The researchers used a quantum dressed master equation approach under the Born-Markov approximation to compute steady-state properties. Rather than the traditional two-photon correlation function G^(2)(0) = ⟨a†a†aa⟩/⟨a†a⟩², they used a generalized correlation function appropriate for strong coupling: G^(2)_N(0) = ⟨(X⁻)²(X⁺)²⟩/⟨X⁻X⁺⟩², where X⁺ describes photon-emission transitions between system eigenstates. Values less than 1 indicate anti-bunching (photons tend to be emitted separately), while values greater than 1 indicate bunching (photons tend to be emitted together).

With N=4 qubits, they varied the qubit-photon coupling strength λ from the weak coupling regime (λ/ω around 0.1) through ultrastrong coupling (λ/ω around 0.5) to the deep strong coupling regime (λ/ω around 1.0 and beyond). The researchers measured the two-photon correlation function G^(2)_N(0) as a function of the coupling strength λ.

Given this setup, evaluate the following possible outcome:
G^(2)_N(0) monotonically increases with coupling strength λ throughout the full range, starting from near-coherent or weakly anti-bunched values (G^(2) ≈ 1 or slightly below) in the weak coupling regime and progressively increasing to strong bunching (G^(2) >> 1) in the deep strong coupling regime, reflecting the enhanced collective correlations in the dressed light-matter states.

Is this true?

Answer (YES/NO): NO